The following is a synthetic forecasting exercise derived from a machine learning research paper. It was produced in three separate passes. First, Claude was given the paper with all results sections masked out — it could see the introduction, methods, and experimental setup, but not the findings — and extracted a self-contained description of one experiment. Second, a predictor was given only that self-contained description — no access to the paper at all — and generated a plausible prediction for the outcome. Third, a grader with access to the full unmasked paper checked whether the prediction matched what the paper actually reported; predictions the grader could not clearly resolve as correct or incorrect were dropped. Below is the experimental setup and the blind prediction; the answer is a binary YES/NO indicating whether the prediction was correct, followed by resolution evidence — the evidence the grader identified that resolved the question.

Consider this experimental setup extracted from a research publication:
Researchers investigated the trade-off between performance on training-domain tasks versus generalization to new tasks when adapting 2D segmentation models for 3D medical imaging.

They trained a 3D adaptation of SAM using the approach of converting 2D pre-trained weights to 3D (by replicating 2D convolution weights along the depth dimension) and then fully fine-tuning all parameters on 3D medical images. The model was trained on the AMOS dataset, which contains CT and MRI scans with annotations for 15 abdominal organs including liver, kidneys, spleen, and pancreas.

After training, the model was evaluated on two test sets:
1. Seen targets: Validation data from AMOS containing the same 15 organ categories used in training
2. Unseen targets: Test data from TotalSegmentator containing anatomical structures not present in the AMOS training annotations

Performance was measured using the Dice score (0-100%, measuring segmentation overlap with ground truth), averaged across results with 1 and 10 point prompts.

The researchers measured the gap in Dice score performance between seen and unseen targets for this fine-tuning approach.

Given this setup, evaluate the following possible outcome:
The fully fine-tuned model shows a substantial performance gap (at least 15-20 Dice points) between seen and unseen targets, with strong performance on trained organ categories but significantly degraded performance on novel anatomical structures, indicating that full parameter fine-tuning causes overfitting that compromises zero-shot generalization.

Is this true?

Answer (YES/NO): YES